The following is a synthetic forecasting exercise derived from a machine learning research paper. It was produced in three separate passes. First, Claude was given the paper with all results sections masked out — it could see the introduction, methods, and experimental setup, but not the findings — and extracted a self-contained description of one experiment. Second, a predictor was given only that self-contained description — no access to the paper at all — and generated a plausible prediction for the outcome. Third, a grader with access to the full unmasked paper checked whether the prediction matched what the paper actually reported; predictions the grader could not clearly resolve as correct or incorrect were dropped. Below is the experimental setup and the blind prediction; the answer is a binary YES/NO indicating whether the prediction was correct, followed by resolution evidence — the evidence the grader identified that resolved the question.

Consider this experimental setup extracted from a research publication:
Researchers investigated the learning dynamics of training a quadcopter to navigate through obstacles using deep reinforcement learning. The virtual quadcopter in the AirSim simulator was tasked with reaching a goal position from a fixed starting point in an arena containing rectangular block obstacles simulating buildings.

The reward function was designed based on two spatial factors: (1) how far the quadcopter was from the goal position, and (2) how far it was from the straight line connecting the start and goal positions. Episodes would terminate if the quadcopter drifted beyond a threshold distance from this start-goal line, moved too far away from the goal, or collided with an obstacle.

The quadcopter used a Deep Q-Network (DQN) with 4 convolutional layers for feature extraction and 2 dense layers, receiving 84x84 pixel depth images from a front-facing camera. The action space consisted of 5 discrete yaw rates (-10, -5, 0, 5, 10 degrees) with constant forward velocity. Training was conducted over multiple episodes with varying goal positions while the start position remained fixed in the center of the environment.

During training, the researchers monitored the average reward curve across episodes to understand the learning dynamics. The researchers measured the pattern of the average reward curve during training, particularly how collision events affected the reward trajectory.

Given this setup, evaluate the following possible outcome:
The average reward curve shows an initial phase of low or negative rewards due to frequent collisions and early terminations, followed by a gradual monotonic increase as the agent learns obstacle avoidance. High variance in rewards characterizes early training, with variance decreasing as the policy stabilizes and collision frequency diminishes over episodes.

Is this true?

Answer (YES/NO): NO